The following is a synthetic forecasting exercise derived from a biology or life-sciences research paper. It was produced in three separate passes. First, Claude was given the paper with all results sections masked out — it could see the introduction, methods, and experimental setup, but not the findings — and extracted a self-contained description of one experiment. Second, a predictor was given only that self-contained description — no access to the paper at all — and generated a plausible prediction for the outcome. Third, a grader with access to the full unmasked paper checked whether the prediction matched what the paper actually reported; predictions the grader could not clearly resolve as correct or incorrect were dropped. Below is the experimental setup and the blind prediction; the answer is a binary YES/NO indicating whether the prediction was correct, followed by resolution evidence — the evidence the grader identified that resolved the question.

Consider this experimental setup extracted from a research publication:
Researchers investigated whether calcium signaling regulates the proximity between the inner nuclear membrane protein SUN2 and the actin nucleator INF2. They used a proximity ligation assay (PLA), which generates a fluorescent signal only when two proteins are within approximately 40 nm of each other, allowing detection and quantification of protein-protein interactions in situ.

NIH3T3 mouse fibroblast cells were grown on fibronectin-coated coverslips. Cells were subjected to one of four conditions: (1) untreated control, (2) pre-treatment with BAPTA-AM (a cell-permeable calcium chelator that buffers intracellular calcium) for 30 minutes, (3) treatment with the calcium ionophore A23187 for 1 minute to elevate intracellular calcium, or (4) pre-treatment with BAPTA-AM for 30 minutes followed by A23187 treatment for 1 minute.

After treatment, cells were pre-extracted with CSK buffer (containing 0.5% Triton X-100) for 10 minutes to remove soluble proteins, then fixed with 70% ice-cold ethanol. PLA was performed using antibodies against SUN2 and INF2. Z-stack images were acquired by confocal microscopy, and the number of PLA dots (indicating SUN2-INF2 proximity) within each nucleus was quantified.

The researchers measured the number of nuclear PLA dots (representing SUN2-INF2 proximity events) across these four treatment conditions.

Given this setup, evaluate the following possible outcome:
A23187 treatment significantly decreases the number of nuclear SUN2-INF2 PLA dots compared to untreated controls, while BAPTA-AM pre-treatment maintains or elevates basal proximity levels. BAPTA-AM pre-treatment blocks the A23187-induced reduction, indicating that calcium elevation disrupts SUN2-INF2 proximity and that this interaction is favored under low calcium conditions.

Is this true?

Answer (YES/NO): NO